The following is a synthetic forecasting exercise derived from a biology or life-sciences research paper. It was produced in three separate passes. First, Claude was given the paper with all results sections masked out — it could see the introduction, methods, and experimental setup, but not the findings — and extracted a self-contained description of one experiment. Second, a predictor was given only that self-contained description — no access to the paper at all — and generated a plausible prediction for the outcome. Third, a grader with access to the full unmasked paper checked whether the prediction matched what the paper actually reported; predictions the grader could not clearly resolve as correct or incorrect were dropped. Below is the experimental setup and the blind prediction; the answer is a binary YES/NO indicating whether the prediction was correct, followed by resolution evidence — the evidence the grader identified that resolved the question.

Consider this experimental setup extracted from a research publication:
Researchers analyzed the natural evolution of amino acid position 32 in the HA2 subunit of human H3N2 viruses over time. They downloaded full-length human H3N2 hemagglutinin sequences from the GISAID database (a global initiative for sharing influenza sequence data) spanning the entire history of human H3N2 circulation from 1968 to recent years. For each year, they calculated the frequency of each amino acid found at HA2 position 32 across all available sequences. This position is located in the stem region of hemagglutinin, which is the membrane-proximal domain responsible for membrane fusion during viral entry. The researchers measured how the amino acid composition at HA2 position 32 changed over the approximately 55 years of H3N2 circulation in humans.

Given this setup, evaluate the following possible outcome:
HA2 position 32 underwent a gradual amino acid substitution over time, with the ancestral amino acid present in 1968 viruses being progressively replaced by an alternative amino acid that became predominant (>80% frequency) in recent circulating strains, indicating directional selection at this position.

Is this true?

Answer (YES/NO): NO